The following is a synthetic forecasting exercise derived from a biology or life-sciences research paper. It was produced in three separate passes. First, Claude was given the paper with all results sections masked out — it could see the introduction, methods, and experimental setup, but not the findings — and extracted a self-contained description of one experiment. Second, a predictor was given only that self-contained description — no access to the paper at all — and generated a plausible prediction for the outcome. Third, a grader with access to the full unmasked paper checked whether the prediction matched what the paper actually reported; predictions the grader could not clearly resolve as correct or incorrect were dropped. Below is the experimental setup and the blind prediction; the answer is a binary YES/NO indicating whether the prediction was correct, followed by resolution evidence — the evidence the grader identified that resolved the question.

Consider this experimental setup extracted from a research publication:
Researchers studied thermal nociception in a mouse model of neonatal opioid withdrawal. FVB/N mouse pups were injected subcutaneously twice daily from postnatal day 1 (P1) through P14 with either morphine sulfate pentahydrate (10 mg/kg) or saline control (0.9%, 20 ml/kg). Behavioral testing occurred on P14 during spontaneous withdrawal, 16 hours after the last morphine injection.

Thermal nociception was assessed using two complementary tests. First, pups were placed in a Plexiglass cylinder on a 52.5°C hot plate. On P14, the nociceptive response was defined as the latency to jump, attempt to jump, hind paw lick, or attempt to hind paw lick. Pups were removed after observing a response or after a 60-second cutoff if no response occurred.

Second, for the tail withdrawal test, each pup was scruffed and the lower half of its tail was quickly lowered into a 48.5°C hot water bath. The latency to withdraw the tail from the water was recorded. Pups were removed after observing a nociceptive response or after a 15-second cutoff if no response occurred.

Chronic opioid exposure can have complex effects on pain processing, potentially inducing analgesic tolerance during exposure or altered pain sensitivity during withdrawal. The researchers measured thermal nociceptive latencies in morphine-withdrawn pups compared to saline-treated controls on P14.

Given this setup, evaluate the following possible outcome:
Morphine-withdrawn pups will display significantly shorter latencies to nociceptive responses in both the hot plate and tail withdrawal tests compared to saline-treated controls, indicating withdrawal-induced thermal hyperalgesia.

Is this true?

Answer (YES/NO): NO